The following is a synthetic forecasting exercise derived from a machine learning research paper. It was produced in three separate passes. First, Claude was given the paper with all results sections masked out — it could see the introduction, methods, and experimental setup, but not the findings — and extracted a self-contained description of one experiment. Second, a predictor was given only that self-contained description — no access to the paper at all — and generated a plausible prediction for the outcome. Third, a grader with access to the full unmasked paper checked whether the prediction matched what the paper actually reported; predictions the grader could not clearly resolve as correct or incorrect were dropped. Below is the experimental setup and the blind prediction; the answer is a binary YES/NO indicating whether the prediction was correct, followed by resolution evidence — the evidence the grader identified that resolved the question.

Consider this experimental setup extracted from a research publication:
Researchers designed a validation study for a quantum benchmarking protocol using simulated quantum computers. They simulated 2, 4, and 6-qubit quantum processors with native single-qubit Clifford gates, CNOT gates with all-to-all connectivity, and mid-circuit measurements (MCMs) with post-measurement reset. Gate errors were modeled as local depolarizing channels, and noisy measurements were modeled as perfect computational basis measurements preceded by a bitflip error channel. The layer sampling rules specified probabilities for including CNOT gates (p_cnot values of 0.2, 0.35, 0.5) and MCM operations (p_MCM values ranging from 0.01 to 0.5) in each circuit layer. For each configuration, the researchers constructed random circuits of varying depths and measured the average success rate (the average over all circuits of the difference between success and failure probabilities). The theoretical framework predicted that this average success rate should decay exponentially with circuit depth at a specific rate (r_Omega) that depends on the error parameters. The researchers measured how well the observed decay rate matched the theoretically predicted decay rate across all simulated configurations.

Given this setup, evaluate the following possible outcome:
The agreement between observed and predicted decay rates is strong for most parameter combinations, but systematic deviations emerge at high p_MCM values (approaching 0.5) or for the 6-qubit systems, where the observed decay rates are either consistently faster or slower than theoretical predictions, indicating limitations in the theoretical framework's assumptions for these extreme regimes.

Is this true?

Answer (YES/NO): NO